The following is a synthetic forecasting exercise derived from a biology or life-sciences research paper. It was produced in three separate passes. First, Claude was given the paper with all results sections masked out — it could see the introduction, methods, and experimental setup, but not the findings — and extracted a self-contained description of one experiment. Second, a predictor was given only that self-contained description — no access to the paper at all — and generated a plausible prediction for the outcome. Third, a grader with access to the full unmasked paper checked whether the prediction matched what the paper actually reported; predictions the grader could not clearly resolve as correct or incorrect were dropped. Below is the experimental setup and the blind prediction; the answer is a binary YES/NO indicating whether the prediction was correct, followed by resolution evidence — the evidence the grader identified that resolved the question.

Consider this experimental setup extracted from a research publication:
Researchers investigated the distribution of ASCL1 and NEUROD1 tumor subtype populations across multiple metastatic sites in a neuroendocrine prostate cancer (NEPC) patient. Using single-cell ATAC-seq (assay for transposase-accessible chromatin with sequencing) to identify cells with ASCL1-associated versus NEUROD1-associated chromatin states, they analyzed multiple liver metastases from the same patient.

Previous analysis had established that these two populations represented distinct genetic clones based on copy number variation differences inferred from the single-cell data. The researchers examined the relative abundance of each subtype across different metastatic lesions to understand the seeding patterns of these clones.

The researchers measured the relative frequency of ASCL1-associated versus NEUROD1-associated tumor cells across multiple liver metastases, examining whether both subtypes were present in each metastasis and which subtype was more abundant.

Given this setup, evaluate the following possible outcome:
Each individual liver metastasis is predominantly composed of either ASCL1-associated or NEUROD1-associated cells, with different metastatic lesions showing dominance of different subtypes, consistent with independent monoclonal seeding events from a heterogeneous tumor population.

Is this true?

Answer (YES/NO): NO